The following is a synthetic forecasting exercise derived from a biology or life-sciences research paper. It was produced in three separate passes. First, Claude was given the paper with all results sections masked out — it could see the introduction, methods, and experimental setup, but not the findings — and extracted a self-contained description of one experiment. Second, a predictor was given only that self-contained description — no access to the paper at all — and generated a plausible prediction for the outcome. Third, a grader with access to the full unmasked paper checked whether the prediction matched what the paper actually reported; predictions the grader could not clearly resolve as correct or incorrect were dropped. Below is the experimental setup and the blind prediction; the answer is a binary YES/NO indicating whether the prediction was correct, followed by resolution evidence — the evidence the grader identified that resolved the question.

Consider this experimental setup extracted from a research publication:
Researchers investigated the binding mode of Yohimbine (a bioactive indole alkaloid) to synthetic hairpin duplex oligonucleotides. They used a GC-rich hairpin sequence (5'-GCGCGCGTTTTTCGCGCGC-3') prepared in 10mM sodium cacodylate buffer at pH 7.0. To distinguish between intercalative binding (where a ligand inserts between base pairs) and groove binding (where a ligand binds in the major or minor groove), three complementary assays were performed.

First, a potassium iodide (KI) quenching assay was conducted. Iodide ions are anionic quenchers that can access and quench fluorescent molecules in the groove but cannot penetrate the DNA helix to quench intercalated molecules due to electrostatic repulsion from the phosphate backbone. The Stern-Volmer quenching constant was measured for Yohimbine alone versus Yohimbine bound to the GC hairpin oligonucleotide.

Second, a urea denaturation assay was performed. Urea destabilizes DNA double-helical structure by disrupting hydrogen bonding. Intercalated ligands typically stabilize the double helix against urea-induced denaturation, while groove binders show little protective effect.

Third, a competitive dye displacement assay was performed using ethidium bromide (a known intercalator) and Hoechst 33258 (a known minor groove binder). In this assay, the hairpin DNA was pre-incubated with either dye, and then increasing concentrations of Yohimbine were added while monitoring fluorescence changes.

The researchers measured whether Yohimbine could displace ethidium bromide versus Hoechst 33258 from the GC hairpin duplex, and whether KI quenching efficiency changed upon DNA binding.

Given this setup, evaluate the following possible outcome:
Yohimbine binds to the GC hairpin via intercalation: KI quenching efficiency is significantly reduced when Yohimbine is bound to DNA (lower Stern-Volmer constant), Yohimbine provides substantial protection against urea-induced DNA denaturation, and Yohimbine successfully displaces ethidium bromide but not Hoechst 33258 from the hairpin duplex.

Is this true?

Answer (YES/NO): NO